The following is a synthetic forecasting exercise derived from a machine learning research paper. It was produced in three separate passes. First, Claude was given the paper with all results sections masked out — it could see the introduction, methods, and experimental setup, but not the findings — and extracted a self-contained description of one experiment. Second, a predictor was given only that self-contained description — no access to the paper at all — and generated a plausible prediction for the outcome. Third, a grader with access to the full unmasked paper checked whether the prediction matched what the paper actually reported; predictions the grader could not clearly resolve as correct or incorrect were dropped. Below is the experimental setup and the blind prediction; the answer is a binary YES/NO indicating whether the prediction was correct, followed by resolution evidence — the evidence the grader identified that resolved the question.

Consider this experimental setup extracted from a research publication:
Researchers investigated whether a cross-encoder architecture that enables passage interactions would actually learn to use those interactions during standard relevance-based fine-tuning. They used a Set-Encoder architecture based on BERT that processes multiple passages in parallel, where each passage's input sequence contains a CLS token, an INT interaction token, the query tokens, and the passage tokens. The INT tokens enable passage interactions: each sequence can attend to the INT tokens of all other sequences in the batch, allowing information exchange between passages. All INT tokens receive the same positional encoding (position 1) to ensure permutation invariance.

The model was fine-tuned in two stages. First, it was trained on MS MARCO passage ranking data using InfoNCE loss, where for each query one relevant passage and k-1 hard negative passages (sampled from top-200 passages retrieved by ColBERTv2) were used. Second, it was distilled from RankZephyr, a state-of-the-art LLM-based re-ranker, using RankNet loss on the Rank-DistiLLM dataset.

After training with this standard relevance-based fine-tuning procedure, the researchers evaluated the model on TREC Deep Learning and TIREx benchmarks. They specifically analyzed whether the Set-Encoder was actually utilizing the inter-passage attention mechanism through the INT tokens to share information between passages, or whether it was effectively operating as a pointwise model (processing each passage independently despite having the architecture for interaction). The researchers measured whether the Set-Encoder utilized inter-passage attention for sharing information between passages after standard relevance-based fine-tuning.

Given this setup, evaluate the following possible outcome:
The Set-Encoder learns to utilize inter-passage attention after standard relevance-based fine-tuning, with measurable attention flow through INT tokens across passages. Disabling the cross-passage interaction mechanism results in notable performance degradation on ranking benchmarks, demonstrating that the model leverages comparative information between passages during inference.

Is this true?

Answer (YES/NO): NO